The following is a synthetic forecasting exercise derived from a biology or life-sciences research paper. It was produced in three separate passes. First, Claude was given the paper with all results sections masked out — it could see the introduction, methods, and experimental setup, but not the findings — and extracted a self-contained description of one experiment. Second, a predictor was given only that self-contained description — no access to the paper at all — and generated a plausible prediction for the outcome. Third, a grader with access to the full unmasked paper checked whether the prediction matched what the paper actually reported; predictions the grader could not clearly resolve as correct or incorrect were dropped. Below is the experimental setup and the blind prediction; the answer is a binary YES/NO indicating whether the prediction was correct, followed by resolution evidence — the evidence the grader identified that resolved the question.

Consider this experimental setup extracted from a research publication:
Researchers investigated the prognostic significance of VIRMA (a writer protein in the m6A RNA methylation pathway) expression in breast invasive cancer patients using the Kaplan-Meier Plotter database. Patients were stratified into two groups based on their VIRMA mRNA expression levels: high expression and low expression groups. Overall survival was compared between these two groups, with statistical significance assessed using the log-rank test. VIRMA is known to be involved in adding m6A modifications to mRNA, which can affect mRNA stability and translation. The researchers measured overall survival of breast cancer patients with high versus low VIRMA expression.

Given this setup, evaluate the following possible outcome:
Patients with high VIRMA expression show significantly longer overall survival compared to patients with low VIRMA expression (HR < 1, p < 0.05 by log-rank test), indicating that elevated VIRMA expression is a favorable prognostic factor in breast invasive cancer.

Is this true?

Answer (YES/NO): YES